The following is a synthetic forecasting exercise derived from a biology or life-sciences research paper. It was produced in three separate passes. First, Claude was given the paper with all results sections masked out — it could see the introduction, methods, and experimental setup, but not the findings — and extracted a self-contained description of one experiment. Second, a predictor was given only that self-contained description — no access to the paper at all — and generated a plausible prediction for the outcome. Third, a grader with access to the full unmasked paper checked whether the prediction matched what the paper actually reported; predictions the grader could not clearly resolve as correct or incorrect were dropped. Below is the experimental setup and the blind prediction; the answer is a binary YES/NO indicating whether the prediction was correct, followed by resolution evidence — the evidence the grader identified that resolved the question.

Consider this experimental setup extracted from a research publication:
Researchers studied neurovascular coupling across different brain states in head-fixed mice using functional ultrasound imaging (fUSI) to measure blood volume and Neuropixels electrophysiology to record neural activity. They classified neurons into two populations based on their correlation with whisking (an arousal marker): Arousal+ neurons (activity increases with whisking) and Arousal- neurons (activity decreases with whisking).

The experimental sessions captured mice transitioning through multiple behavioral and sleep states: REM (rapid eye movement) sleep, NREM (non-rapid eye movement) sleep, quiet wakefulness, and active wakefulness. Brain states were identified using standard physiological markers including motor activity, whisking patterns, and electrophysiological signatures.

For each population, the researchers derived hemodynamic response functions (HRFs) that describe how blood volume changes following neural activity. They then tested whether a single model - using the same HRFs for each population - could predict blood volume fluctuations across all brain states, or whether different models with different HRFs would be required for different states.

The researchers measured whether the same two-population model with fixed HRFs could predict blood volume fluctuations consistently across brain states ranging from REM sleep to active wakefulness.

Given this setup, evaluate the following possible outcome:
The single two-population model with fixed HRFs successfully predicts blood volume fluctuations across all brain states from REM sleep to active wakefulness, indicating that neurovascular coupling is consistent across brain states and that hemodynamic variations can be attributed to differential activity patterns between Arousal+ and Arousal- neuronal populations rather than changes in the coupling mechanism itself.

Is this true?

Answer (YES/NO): YES